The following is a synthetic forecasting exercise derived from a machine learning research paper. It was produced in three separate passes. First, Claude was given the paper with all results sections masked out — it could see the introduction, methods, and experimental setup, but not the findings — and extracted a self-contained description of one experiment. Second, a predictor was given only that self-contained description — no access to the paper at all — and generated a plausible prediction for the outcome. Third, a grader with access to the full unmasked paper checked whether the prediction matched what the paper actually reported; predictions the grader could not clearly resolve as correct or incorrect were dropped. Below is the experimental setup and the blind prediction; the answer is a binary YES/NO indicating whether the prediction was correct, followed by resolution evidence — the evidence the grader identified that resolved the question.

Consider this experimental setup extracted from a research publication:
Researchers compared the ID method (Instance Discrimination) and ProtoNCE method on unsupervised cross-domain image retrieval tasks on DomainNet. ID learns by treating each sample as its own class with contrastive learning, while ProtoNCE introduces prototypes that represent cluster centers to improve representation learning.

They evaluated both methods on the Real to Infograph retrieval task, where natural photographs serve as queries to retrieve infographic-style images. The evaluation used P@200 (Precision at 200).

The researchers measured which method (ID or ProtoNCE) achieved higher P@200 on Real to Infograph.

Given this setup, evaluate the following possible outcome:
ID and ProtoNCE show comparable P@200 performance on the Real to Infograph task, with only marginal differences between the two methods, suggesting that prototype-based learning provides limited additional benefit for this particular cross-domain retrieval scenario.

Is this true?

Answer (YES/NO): NO